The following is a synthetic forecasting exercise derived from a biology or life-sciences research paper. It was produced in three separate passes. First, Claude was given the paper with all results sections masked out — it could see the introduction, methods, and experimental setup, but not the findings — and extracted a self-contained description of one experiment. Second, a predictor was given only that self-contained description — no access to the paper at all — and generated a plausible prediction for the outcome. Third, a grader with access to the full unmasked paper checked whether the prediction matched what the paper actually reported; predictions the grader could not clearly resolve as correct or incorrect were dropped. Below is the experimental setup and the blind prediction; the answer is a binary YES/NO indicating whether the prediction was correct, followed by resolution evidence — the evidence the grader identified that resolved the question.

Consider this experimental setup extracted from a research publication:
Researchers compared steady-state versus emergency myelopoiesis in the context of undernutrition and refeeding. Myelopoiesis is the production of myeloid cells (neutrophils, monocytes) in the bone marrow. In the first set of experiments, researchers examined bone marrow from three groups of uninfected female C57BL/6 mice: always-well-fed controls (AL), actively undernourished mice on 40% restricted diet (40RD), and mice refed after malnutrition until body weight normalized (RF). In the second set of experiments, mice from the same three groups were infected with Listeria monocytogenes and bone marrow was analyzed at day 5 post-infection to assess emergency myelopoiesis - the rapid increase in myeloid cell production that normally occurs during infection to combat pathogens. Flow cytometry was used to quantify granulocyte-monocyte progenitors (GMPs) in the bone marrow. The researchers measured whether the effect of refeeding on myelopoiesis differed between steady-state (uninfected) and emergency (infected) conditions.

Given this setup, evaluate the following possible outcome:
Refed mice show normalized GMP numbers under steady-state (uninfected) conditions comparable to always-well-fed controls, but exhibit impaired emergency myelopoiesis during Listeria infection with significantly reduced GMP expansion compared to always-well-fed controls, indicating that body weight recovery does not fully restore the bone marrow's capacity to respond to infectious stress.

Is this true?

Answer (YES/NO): NO